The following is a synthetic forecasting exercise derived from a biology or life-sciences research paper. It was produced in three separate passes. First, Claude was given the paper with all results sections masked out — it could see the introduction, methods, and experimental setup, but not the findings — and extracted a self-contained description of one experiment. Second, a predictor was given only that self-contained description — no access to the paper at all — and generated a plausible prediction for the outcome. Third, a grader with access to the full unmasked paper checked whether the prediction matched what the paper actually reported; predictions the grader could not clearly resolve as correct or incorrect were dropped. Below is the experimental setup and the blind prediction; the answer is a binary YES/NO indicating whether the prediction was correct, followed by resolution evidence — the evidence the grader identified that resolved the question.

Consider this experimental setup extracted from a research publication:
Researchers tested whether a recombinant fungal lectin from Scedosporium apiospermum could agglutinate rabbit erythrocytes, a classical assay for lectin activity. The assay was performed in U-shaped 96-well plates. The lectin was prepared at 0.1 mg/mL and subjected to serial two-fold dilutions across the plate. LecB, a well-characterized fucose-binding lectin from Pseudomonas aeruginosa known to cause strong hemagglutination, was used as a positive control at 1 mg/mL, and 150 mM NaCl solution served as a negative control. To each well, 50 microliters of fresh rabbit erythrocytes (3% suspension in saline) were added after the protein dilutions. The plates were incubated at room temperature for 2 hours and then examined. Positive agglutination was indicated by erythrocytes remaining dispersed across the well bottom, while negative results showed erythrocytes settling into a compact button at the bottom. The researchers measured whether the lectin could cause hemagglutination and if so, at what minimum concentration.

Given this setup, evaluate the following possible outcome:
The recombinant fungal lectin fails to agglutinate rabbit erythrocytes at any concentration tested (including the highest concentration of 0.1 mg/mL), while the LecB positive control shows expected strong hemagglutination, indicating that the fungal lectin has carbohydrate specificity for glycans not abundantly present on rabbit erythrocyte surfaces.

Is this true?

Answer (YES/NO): NO